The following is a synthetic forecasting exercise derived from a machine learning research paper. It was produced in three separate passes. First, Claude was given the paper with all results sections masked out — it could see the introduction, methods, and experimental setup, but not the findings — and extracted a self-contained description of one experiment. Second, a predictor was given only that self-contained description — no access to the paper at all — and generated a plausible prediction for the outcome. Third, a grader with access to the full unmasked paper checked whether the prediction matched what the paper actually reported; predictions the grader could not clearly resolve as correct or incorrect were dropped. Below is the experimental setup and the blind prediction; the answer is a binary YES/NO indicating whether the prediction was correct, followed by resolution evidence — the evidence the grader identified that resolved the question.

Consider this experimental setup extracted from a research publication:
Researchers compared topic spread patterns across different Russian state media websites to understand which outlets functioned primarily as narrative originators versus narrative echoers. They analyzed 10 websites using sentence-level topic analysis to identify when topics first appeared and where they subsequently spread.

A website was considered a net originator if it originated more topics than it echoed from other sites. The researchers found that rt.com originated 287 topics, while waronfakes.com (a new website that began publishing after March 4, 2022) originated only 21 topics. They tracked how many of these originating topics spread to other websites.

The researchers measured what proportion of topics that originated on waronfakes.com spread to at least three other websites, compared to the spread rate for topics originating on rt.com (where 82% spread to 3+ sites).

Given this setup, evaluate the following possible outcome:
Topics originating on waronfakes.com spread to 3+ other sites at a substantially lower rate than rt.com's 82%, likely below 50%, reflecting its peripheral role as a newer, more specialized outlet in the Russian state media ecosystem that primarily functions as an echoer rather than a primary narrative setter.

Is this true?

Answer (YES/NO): YES